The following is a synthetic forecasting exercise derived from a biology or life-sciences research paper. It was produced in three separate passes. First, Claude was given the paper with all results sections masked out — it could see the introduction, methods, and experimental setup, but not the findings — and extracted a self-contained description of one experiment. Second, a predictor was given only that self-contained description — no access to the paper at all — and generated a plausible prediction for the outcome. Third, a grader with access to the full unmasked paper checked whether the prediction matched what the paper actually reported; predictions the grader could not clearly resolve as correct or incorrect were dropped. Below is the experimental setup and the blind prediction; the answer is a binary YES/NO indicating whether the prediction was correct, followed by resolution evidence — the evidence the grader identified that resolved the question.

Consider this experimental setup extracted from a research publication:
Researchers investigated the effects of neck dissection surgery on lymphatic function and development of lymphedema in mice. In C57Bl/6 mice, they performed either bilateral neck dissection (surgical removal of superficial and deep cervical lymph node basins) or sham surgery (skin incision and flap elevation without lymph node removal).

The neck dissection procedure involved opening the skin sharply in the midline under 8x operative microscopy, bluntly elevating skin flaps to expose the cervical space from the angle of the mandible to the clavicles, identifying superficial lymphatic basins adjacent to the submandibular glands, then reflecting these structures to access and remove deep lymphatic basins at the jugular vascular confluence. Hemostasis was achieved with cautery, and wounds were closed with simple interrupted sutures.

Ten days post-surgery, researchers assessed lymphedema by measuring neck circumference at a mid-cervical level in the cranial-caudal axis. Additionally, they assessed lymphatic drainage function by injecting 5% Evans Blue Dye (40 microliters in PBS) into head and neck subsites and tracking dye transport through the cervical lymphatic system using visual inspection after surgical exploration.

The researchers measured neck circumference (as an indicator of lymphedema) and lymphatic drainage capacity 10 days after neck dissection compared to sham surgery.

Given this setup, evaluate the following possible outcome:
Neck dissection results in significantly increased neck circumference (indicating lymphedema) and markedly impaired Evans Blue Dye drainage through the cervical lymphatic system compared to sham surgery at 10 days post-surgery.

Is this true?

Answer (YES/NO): YES